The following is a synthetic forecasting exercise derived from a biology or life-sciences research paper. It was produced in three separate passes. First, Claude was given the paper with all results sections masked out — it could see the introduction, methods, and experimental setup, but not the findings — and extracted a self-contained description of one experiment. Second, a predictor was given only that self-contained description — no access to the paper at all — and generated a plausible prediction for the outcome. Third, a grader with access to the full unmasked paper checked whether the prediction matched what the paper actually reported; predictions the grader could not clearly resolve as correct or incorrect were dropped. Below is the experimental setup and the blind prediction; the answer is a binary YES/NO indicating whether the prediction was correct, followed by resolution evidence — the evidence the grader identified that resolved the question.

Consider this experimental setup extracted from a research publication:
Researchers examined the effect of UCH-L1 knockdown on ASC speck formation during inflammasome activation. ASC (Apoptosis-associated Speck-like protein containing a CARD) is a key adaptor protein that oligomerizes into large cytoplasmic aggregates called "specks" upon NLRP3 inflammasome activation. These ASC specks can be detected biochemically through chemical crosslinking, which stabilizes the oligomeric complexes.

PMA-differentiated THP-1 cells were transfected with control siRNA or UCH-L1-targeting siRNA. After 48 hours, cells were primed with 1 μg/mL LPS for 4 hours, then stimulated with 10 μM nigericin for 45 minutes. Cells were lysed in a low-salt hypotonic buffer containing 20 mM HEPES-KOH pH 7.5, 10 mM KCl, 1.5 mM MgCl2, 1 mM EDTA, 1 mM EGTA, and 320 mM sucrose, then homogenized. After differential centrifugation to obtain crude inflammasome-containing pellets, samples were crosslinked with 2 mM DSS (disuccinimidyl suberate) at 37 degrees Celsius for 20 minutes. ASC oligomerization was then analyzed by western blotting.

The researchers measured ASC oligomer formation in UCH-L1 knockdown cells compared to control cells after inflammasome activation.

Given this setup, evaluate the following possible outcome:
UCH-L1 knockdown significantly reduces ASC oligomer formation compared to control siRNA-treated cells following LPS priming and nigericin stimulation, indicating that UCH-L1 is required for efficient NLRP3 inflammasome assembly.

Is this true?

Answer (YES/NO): YES